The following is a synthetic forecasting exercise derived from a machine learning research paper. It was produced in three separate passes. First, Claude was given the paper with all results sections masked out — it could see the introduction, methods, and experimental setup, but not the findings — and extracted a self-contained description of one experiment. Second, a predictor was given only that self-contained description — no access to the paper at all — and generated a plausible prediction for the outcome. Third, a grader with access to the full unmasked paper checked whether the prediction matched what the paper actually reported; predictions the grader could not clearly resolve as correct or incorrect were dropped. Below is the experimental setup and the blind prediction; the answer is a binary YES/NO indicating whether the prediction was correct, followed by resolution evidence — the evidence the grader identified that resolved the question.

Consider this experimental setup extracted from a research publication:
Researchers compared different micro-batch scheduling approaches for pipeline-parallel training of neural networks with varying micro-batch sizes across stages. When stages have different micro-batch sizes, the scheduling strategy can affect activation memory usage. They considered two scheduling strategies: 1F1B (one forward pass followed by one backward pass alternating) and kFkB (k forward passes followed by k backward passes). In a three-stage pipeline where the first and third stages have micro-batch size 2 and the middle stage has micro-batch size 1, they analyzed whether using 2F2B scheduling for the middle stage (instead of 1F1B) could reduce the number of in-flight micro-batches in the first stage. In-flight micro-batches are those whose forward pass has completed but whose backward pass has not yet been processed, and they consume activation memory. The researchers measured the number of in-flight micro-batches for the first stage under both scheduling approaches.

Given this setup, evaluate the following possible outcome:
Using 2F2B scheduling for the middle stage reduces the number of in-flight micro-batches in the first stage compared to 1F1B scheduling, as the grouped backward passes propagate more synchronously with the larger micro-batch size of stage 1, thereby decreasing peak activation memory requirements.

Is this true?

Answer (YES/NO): YES